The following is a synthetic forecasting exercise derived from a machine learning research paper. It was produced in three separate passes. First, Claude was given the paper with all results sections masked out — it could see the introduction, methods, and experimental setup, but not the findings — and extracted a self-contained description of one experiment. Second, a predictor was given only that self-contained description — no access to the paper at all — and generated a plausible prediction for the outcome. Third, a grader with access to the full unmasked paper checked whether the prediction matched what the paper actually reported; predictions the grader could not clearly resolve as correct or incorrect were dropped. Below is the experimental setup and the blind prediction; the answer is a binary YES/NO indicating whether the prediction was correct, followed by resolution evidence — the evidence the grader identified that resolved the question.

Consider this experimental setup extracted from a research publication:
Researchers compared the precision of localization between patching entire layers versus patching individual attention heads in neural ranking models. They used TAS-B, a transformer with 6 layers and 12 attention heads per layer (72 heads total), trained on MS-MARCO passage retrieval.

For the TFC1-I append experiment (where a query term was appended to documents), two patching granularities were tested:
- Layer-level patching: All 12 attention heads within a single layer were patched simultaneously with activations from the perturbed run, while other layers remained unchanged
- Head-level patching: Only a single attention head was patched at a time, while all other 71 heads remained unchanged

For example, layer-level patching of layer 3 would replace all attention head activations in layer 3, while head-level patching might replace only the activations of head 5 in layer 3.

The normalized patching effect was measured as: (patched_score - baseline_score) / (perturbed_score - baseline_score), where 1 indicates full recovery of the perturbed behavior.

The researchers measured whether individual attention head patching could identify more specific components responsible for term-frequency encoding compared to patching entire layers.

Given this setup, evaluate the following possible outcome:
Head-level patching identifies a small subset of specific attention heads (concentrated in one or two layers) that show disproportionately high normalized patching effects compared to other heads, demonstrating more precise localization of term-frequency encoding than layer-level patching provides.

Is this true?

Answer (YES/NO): NO